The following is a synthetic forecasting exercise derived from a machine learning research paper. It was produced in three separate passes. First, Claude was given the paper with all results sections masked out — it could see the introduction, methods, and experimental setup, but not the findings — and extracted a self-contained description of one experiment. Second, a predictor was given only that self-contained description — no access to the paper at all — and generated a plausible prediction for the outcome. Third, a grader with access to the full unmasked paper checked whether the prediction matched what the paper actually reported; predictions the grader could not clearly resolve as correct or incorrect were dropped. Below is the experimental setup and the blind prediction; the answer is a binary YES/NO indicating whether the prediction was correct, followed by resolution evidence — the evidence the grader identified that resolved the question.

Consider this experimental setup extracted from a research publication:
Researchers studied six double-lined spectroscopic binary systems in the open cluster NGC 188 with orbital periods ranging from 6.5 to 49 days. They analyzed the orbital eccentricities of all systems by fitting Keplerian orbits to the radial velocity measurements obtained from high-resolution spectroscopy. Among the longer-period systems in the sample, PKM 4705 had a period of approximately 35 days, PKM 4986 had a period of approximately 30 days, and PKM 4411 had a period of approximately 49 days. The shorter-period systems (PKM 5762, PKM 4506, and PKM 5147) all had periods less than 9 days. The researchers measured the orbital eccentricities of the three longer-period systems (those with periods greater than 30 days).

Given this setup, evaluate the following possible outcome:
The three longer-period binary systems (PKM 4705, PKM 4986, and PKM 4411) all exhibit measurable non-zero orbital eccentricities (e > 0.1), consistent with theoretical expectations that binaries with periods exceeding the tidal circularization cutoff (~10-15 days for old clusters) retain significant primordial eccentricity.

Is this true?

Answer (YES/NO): YES